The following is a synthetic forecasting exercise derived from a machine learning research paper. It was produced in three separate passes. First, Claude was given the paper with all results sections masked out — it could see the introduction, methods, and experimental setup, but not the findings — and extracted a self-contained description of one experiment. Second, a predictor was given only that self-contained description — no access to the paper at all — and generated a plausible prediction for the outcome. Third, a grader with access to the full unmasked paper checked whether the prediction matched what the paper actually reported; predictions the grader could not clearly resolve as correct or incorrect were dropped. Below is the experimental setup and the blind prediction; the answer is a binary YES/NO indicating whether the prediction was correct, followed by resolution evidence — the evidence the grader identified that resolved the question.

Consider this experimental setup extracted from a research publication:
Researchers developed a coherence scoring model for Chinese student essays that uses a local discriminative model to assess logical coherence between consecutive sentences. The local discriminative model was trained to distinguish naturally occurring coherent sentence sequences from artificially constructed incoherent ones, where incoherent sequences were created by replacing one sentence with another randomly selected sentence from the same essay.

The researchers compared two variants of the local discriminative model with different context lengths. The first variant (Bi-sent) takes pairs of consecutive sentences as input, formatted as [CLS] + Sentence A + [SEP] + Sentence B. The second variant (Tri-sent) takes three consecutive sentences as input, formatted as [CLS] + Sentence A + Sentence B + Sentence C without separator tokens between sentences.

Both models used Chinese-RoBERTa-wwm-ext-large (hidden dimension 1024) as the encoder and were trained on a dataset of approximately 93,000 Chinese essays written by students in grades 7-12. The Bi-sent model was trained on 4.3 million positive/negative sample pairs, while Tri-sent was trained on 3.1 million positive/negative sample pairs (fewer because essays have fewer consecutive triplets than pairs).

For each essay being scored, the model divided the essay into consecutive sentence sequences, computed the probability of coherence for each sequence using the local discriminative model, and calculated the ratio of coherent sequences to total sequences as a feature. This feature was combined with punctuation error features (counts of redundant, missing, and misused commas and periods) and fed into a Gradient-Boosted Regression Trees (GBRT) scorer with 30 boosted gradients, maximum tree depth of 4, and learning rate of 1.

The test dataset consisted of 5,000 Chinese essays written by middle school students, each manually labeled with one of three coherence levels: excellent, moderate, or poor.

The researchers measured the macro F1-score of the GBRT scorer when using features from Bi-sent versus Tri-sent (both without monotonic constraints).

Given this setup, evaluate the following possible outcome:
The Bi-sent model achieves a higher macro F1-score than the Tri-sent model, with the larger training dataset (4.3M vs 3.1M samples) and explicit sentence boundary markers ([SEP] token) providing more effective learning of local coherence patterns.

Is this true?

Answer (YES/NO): NO